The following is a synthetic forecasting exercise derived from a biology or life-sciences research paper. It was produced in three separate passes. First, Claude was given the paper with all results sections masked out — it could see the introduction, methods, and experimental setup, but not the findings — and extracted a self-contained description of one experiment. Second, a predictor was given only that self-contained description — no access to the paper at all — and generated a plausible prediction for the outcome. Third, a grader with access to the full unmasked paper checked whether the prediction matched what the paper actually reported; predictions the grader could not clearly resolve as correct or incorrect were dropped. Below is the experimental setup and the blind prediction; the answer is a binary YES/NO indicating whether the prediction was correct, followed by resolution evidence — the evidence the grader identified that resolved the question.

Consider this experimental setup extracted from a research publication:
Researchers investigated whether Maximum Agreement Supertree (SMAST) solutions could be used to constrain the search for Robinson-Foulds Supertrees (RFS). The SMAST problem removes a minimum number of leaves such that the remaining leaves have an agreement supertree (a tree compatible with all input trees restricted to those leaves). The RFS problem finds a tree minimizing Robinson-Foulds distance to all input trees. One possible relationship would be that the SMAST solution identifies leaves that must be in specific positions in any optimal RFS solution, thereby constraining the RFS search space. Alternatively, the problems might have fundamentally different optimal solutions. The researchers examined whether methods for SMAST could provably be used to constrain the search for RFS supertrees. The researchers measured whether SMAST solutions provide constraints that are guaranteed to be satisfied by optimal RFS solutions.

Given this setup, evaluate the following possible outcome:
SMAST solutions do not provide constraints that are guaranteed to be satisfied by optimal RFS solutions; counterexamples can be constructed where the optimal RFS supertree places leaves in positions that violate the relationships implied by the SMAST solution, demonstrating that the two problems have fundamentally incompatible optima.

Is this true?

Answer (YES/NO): YES